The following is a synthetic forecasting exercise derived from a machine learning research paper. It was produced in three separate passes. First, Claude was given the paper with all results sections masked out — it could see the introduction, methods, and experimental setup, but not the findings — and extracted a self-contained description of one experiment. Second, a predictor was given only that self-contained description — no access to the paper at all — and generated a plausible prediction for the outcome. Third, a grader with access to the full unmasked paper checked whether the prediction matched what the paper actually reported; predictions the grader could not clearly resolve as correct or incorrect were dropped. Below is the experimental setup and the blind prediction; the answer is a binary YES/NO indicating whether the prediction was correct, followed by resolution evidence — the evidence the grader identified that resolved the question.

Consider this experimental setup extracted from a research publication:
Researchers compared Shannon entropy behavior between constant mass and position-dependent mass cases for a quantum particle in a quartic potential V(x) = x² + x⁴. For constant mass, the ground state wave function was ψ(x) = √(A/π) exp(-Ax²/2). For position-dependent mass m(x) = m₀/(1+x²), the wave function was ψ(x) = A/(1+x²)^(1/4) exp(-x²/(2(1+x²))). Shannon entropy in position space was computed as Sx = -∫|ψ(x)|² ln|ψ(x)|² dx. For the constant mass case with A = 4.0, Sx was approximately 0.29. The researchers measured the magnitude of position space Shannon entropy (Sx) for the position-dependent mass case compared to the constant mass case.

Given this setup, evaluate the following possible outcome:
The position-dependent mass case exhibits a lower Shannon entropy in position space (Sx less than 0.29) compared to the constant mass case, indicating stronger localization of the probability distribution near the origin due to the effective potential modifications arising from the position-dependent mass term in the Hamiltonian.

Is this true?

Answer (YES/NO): NO